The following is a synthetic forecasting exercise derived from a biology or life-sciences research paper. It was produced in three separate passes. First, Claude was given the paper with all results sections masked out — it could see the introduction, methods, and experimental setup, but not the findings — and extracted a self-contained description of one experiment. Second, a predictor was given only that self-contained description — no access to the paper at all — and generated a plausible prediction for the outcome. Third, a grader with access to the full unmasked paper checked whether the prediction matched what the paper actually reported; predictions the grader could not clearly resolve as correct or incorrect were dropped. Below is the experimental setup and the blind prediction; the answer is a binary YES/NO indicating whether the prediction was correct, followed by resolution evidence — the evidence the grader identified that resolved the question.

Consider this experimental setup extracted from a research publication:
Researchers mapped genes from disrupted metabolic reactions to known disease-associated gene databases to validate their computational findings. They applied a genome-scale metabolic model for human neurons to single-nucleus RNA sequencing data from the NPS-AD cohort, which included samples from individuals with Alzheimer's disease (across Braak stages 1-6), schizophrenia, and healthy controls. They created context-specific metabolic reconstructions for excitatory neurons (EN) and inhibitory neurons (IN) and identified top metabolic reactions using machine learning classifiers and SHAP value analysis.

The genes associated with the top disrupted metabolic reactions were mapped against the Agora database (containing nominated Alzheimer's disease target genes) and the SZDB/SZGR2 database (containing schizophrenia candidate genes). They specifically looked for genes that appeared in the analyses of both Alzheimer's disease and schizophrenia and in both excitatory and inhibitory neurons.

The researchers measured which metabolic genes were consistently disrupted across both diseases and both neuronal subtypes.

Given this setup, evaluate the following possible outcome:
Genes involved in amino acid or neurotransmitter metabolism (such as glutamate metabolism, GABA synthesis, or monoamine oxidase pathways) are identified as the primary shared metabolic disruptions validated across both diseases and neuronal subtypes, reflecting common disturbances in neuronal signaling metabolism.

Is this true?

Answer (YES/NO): NO